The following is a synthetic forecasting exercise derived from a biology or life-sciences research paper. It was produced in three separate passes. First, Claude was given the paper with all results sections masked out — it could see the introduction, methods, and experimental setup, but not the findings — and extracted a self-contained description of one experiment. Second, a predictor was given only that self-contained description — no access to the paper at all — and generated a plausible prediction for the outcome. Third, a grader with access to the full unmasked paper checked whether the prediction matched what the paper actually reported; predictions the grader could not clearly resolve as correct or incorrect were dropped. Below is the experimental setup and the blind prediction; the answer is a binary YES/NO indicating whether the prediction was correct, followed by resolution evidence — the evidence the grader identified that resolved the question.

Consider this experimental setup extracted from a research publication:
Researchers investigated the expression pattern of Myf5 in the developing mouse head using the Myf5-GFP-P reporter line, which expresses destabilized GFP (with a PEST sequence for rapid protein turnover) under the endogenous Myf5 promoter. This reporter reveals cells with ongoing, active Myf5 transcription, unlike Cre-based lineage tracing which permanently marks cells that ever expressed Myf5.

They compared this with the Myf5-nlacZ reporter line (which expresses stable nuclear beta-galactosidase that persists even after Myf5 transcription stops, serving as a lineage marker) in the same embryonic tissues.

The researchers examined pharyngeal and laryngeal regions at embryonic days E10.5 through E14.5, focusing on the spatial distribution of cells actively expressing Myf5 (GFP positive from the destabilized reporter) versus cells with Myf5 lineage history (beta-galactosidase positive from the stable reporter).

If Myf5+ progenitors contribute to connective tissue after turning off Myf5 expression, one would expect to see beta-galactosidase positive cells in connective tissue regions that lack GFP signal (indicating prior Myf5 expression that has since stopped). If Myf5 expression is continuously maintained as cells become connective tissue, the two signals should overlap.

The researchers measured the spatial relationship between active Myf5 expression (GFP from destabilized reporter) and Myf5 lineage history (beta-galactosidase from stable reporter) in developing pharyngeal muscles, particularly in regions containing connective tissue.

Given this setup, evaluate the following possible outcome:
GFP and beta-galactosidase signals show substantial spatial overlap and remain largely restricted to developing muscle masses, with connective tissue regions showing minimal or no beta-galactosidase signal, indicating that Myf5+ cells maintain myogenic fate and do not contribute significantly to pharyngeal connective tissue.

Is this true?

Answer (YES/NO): NO